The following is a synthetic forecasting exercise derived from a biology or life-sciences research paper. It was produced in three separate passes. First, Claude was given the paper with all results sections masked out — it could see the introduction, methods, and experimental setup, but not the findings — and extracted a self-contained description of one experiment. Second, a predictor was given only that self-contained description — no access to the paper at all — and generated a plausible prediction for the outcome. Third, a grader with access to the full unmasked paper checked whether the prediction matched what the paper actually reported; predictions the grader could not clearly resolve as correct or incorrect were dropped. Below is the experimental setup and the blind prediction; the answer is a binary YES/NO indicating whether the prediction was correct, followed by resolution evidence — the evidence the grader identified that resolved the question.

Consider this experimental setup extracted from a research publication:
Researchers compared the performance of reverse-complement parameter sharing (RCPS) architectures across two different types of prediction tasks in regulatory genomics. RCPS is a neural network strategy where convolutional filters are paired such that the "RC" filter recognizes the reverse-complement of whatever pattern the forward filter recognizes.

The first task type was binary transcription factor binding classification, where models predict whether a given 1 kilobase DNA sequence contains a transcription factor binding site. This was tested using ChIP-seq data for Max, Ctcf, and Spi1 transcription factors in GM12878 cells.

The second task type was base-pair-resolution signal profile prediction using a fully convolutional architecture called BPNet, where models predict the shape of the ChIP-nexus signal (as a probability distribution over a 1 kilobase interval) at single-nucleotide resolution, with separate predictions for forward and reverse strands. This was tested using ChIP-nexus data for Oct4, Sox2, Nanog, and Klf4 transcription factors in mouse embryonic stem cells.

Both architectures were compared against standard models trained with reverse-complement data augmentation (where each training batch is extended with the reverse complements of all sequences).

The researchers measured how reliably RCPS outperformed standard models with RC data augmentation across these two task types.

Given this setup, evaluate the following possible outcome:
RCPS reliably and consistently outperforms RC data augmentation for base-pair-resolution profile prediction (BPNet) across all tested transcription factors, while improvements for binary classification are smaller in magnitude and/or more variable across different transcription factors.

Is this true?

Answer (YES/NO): NO